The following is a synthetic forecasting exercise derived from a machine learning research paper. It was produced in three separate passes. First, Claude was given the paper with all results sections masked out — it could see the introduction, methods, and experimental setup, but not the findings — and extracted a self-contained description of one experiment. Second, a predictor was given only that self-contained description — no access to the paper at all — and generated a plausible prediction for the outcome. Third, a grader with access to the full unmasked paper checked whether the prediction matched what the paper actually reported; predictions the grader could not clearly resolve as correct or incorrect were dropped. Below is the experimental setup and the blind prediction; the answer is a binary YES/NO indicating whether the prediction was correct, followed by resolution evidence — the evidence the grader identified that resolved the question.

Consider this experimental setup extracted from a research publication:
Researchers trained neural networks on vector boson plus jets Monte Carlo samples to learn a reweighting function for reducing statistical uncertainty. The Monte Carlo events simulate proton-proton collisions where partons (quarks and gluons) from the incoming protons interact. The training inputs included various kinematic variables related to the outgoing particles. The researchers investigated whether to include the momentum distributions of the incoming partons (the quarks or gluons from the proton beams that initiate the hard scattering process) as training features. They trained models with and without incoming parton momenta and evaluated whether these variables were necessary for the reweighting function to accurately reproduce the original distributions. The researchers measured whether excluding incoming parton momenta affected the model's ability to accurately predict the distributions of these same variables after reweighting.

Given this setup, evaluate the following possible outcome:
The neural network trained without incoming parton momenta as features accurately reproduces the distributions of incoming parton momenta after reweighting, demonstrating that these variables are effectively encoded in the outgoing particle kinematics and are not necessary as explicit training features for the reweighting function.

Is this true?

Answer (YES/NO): YES